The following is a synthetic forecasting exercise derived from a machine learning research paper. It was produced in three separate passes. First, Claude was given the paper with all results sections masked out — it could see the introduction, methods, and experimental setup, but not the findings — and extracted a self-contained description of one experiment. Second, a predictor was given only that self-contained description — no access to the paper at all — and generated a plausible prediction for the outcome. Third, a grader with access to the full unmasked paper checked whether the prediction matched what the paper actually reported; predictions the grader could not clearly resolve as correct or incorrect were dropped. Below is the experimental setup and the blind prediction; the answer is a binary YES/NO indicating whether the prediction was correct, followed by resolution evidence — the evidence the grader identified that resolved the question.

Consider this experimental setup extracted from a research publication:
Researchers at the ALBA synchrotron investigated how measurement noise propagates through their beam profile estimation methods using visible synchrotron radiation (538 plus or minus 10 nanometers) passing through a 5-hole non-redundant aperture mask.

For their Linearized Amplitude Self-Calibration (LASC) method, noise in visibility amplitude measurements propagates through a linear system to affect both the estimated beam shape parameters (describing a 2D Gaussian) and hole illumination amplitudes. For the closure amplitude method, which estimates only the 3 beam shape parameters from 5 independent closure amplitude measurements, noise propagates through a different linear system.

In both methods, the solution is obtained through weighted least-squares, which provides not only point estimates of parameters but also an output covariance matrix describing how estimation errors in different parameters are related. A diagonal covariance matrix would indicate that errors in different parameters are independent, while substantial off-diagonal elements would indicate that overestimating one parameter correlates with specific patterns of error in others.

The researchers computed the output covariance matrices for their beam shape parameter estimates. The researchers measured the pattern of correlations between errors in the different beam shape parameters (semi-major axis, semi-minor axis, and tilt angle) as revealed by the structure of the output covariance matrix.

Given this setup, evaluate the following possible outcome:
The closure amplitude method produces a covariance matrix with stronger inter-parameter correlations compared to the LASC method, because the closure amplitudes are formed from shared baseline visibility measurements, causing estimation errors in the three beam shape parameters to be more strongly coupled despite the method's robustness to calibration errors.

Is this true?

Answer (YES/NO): NO